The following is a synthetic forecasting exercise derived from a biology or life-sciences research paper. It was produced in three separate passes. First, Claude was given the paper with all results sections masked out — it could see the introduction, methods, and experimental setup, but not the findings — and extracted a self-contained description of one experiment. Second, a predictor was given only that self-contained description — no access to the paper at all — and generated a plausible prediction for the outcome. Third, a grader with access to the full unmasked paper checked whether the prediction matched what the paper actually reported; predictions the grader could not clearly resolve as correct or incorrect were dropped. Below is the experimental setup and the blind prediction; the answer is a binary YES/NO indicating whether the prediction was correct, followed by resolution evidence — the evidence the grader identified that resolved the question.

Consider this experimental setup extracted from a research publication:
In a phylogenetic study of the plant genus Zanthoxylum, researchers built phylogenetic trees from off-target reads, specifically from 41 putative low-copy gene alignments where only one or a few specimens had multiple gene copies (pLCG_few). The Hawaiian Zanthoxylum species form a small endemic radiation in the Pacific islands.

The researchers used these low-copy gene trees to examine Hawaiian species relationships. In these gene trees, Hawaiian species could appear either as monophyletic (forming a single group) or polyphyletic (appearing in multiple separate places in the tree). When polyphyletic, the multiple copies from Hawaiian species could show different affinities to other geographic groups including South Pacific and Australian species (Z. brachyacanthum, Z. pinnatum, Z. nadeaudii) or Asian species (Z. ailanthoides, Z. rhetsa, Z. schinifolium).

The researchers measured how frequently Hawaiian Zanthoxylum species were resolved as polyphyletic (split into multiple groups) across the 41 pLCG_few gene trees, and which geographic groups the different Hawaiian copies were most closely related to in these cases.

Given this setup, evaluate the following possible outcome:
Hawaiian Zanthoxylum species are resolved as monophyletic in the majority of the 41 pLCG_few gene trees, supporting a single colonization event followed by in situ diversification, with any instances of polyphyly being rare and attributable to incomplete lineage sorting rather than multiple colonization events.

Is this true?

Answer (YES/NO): NO